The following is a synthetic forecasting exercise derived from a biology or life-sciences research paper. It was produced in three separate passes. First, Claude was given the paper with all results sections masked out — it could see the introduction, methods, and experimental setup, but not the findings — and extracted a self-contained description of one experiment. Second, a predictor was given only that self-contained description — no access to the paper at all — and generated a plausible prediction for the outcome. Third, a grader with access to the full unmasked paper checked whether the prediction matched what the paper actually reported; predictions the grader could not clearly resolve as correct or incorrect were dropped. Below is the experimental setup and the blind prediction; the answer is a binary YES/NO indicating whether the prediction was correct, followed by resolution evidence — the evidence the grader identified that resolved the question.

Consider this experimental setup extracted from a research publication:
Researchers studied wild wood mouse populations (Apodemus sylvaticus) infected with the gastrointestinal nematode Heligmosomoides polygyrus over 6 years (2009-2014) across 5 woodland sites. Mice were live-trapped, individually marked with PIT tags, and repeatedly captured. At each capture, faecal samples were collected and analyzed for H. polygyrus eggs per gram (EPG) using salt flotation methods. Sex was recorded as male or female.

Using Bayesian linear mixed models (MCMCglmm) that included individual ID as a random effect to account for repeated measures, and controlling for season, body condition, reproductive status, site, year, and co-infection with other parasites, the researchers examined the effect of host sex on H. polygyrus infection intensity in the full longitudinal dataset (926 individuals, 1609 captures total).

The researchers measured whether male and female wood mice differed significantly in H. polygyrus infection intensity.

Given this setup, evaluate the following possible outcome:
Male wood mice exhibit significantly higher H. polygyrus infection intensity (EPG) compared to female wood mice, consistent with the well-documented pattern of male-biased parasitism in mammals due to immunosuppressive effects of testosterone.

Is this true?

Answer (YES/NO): NO